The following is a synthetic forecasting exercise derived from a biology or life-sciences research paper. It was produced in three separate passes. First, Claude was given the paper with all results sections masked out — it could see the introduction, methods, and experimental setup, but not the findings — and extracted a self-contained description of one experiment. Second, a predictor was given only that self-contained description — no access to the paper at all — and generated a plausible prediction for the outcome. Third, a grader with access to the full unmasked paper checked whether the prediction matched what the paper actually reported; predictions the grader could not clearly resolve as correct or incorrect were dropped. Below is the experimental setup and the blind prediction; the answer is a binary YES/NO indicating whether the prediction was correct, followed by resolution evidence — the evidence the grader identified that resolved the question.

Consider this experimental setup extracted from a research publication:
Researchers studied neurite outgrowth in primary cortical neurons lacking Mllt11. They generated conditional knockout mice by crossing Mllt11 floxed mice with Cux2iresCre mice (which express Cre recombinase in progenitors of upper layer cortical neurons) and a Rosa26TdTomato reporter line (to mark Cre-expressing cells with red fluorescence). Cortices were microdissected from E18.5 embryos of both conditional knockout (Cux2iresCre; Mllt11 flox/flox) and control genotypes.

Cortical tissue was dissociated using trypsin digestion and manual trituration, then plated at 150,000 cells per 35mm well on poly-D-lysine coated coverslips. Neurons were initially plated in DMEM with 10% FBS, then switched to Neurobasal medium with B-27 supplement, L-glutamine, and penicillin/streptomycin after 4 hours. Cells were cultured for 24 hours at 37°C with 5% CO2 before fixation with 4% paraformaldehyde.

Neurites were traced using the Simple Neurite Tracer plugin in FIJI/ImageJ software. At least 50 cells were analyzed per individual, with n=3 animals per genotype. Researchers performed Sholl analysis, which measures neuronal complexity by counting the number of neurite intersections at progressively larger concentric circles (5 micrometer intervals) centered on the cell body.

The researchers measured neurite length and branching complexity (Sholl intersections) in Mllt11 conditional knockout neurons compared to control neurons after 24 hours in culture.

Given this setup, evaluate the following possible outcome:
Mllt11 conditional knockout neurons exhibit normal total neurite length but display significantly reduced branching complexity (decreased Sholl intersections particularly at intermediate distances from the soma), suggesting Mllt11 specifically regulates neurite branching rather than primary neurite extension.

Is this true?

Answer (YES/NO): NO